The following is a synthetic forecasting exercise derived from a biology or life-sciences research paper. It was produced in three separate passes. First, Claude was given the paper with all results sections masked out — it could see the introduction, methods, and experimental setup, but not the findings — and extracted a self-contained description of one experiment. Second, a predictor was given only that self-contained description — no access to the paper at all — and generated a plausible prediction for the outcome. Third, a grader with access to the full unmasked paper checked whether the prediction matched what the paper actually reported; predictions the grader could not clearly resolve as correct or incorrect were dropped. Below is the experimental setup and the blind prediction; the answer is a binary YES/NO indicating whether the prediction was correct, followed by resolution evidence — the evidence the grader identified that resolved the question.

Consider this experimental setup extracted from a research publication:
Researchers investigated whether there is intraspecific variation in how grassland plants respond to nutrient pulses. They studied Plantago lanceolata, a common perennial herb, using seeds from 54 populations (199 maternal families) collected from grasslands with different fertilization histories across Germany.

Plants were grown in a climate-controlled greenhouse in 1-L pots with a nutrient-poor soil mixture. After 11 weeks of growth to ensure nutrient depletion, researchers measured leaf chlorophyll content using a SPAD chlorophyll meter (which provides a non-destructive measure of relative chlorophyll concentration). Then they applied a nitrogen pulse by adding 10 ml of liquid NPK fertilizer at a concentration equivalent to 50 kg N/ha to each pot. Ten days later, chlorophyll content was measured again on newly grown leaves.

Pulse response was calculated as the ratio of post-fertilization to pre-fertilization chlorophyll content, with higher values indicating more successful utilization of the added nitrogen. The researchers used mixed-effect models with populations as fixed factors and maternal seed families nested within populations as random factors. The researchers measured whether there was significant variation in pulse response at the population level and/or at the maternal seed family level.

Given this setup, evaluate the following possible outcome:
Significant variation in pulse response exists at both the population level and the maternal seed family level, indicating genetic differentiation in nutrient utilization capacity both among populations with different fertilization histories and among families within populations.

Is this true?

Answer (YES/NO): NO